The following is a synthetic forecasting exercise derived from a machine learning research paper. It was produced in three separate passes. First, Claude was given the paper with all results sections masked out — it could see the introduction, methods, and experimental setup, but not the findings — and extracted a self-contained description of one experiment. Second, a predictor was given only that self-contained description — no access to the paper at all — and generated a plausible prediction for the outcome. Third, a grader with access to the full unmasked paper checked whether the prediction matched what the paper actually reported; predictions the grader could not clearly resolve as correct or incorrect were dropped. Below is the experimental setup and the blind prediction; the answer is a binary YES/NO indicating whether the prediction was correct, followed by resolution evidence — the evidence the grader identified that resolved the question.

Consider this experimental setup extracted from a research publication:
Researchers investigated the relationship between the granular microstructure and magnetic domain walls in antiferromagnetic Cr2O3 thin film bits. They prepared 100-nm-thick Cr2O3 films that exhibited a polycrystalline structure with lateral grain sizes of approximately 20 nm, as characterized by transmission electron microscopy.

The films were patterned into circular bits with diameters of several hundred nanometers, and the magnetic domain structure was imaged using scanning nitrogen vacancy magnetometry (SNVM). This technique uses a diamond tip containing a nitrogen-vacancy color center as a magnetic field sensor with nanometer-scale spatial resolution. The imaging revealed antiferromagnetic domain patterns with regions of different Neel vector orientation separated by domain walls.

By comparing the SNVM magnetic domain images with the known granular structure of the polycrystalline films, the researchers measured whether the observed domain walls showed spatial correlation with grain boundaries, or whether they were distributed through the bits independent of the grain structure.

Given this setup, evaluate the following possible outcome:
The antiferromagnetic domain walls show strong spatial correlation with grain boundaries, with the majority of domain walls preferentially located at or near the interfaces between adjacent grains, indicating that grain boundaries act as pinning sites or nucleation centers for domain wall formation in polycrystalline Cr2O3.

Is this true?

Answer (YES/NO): YES